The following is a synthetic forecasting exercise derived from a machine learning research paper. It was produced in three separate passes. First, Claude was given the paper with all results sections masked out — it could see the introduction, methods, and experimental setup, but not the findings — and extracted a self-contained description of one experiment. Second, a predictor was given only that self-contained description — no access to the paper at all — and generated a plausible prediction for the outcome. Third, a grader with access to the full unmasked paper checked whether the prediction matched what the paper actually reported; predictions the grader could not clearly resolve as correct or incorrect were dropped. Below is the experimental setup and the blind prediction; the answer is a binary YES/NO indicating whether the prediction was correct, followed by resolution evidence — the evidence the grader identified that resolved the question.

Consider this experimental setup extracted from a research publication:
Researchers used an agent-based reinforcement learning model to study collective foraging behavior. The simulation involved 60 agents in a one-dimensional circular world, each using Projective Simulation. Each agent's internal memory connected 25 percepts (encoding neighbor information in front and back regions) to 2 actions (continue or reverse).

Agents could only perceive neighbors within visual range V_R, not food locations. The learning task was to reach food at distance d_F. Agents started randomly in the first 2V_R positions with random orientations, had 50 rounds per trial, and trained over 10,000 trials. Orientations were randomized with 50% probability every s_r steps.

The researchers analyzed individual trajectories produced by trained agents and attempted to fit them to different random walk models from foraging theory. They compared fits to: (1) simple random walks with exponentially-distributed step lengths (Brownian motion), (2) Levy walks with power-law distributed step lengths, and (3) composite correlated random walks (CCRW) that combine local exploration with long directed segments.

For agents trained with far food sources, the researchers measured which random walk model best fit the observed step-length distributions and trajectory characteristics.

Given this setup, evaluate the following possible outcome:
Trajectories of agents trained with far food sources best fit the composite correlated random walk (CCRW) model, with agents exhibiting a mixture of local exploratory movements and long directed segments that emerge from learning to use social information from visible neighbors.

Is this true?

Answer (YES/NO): YES